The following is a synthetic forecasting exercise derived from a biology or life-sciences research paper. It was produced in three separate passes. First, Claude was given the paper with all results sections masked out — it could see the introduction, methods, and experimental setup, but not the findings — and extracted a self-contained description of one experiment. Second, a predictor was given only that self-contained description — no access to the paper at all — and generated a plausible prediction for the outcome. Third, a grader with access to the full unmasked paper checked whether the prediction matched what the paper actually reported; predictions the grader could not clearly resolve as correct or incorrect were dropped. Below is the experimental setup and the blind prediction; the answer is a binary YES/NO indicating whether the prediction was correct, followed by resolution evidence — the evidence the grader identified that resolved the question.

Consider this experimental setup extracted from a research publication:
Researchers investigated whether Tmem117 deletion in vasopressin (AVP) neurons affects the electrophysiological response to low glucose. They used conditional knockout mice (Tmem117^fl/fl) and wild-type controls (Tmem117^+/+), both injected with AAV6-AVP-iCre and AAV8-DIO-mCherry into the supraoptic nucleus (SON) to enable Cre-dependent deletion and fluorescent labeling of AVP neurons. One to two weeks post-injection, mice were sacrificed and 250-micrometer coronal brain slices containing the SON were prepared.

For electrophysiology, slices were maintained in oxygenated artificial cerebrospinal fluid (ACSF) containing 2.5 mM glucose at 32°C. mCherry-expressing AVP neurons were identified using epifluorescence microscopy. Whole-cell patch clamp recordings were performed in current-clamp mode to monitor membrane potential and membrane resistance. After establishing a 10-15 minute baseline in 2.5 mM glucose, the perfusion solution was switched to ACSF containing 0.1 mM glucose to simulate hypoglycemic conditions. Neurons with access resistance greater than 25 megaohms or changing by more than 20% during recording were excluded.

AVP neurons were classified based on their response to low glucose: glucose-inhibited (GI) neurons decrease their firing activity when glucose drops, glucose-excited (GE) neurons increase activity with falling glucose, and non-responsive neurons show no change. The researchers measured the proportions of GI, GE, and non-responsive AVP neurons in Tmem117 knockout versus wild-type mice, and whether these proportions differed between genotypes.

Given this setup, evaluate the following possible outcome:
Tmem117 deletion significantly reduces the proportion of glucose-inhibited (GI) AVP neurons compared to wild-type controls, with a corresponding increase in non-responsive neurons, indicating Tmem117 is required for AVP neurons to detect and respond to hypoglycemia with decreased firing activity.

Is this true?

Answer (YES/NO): NO